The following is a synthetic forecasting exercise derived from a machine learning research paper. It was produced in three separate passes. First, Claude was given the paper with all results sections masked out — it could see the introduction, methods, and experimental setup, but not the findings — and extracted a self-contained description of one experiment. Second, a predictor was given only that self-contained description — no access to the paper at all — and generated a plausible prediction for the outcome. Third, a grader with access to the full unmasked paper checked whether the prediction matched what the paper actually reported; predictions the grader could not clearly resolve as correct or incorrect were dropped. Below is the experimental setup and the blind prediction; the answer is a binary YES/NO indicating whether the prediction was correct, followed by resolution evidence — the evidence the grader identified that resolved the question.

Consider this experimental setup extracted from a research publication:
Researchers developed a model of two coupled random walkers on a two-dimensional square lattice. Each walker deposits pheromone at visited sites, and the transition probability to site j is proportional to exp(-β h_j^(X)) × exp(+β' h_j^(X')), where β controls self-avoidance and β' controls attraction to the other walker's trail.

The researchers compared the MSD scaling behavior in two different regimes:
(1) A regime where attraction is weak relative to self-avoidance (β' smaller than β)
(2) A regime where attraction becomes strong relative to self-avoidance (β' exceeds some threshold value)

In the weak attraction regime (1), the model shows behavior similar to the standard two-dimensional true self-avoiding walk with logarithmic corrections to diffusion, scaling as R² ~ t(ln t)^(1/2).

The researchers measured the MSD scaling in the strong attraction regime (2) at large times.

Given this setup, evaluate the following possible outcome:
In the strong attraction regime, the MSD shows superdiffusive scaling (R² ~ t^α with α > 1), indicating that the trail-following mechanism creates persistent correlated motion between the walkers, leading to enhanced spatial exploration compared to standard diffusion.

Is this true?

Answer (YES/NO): NO